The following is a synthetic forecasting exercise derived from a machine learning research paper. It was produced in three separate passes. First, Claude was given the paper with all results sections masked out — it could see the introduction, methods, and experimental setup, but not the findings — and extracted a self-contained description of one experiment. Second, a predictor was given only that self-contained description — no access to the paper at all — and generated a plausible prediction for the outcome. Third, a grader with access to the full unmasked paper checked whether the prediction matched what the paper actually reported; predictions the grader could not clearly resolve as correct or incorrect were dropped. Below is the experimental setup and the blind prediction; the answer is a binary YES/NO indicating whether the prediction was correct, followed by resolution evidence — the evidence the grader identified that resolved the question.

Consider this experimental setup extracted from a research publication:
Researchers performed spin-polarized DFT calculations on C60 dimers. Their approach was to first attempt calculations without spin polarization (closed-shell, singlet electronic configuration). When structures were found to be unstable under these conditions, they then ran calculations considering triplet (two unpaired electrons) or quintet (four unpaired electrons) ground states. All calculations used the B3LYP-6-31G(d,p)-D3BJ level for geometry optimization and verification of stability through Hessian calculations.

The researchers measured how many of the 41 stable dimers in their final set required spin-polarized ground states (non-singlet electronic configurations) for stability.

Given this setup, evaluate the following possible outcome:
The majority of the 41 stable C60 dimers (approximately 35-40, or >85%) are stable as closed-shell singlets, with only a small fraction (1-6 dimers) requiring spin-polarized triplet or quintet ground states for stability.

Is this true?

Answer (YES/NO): NO